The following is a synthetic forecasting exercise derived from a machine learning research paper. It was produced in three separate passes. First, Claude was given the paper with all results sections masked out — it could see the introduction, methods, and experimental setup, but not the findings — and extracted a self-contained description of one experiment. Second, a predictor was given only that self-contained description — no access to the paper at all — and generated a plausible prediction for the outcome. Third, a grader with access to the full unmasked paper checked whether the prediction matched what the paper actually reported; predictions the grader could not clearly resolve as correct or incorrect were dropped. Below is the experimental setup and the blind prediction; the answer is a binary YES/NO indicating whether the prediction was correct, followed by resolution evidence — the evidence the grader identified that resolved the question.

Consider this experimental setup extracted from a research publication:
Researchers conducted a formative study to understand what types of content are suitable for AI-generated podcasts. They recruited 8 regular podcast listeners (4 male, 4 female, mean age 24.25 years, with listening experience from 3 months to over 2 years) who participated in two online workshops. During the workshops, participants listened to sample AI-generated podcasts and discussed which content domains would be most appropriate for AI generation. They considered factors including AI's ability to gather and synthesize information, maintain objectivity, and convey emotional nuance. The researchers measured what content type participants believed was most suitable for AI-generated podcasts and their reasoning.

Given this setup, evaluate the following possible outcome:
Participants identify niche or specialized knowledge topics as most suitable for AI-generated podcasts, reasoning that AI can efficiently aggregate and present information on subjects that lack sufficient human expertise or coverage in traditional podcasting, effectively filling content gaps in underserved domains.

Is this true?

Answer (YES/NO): NO